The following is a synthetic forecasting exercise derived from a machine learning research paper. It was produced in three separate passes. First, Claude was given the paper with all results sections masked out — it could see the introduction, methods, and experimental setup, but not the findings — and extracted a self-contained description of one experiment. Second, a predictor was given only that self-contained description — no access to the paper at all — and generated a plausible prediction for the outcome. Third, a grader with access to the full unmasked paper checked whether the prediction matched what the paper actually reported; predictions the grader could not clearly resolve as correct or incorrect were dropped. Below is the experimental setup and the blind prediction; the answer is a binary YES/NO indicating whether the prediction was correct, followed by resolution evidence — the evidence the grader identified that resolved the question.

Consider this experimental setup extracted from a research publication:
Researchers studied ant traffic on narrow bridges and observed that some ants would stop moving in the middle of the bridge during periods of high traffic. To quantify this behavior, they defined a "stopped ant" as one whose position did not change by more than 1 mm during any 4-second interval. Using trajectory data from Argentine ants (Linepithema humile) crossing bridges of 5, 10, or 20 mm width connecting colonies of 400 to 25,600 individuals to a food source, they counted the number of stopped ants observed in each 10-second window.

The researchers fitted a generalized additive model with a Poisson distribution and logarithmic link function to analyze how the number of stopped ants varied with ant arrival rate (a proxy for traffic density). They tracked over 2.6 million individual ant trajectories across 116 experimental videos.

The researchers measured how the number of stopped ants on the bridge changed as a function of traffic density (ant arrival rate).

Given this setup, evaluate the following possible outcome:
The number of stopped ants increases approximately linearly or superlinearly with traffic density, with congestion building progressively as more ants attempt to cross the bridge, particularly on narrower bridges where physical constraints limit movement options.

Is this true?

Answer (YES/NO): NO